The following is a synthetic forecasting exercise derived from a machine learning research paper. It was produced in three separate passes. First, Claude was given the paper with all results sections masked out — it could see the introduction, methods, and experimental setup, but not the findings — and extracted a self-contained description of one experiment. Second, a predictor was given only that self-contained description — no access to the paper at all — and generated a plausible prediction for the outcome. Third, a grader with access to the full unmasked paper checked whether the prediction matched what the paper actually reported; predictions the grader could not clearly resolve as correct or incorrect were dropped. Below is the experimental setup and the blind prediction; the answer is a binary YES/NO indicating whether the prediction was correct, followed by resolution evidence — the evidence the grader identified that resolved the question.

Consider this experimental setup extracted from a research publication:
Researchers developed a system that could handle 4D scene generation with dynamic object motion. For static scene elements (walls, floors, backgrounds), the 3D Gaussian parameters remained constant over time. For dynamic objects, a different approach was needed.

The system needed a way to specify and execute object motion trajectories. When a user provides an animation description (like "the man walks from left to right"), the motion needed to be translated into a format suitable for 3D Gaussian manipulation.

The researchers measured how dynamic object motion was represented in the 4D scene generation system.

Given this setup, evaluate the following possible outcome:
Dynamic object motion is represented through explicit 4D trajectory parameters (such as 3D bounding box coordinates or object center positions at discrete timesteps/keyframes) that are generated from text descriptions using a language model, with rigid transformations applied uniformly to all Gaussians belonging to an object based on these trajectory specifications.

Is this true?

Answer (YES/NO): YES